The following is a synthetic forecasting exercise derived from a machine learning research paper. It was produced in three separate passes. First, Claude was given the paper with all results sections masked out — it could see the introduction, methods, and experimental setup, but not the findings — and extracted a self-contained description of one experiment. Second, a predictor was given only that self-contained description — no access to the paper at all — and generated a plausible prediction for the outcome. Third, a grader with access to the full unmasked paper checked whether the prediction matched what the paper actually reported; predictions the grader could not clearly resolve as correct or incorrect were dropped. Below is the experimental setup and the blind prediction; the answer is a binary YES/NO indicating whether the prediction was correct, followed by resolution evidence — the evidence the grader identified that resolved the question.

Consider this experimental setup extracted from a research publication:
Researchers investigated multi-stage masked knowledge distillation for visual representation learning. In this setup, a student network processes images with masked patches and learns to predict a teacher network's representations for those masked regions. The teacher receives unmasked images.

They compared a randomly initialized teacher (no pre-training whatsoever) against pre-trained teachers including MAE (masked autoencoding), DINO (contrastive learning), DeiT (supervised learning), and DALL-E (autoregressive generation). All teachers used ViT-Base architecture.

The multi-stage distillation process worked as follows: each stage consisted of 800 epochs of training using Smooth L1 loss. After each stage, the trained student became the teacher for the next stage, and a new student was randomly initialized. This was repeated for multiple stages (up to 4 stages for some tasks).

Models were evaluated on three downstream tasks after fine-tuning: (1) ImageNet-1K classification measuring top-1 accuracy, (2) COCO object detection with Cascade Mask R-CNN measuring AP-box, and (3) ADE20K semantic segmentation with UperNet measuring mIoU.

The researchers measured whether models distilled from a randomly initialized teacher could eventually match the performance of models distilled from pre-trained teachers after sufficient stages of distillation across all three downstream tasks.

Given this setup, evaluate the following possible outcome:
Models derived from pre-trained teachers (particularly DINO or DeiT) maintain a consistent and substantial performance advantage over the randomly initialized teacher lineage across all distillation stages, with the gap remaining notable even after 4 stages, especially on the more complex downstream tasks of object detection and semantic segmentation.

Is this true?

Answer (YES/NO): NO